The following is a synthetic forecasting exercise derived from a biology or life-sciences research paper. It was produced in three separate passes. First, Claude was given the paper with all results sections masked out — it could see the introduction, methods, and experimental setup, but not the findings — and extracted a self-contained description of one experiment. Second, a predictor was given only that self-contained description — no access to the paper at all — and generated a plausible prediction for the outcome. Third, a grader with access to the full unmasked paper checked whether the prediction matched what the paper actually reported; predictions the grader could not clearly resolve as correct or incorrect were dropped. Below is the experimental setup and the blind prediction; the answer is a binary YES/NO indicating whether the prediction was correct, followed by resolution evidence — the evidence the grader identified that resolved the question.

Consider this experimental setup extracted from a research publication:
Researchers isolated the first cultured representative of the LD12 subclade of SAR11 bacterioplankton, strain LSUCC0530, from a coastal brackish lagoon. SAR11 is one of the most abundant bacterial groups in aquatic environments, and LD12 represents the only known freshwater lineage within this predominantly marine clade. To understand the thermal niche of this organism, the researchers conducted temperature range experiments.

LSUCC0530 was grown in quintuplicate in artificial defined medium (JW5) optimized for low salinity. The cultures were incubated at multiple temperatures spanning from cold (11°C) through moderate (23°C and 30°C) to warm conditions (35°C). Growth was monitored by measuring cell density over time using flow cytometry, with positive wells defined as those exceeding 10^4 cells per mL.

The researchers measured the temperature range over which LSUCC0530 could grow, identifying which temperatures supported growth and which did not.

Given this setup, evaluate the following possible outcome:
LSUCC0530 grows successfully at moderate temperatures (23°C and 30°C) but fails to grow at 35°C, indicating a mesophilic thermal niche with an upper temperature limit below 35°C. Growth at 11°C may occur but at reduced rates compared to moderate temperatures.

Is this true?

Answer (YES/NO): NO